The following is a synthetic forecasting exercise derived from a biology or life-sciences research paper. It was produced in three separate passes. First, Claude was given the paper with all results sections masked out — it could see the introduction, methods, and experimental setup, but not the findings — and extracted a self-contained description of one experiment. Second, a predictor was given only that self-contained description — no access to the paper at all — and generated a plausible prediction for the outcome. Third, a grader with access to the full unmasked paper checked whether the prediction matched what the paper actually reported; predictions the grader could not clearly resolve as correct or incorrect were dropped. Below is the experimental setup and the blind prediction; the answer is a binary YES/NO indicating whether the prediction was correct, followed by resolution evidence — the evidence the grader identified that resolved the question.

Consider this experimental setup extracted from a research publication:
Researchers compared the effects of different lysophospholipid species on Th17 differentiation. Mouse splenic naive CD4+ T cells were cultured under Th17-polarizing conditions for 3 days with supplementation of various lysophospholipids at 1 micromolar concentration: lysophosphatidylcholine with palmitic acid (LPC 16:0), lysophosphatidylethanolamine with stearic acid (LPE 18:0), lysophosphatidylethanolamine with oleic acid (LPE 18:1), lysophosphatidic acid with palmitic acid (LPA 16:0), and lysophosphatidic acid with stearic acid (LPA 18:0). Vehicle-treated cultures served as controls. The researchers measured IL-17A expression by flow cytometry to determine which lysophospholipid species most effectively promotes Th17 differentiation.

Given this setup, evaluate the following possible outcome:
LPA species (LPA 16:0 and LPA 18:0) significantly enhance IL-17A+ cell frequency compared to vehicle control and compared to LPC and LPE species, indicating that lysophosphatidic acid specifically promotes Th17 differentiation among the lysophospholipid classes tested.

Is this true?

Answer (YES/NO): NO